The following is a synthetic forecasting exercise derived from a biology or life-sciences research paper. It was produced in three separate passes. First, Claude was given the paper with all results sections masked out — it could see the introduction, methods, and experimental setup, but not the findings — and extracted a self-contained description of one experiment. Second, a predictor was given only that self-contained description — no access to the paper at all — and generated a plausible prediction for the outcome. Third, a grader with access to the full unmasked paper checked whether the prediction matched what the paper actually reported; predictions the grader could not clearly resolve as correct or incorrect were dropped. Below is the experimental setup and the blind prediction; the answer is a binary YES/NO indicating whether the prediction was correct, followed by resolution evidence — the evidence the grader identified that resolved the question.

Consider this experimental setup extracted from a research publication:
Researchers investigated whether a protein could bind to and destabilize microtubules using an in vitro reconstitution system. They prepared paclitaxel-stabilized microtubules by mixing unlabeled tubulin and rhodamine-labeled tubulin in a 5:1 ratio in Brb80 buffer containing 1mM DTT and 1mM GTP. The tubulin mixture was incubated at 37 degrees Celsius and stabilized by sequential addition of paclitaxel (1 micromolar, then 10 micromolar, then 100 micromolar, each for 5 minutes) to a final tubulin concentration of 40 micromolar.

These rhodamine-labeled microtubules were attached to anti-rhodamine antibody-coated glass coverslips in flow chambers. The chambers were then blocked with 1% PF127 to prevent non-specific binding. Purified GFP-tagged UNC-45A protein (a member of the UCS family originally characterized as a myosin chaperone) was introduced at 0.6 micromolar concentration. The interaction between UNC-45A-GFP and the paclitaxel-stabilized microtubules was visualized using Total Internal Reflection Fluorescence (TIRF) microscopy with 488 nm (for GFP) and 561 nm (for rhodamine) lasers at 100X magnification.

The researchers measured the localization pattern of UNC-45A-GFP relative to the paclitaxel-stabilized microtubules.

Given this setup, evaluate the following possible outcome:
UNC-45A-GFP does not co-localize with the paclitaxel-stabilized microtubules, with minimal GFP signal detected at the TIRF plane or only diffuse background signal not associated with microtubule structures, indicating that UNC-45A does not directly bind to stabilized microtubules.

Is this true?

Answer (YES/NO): NO